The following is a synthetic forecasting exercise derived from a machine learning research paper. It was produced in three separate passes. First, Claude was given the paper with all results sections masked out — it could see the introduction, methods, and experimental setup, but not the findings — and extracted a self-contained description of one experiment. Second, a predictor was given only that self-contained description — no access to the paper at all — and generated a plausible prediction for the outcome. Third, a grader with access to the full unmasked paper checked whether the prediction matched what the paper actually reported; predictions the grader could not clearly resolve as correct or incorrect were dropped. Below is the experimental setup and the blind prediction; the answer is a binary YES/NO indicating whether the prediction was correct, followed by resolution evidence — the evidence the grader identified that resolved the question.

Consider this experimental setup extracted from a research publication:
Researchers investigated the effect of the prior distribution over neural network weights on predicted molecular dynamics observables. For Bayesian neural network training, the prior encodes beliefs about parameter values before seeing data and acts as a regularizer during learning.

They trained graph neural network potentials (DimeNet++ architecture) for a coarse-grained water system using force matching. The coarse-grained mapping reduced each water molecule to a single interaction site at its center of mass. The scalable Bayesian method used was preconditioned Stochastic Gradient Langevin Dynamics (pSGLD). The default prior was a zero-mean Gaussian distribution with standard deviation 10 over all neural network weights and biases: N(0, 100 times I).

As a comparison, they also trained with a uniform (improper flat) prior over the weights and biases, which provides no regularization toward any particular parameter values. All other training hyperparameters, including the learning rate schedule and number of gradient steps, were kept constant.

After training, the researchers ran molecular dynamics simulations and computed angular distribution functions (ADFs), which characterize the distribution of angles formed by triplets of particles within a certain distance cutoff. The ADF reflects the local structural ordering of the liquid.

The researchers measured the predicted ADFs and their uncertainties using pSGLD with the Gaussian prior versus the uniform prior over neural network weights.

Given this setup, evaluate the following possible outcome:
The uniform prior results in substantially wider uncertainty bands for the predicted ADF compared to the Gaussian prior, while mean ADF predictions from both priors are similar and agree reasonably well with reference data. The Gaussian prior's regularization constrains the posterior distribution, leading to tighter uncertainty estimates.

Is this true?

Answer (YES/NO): NO